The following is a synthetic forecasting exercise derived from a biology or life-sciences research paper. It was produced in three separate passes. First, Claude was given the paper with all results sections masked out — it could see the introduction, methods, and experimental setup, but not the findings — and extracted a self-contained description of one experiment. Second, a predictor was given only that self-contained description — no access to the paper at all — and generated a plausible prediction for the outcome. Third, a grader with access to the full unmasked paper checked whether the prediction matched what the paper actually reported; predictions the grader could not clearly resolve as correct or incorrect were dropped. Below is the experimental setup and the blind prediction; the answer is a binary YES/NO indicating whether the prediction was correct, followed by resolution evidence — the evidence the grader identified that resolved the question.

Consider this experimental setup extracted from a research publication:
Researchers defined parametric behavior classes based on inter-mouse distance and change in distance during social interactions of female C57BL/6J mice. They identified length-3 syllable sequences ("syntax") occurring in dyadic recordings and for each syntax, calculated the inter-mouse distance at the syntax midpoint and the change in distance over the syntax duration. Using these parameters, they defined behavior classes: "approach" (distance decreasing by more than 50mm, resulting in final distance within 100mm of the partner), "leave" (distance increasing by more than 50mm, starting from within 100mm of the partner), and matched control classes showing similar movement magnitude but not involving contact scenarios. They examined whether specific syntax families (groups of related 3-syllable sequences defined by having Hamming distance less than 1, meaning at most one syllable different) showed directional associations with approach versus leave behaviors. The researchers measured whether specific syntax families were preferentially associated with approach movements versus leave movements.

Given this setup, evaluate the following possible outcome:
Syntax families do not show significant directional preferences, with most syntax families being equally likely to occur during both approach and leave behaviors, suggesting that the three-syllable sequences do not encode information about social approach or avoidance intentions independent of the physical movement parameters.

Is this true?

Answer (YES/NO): YES